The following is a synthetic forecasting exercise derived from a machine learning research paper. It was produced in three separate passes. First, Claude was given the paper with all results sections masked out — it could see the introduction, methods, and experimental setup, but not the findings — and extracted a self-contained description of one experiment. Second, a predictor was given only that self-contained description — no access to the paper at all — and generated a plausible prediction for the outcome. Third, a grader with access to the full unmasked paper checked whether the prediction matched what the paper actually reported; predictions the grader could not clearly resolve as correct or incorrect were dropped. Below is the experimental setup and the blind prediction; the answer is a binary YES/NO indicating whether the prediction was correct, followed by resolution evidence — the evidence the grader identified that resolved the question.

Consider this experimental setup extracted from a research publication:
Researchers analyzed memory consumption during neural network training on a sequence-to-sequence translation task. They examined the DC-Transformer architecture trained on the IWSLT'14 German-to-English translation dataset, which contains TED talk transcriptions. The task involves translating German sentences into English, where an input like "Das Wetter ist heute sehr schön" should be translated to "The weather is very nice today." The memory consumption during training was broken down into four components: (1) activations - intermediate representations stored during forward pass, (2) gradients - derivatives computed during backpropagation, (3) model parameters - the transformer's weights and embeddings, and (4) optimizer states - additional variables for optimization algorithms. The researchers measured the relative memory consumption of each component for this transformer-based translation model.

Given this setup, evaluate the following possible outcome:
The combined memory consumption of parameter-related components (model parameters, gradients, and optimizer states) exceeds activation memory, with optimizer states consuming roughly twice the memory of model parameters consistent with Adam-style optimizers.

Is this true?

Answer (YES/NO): NO